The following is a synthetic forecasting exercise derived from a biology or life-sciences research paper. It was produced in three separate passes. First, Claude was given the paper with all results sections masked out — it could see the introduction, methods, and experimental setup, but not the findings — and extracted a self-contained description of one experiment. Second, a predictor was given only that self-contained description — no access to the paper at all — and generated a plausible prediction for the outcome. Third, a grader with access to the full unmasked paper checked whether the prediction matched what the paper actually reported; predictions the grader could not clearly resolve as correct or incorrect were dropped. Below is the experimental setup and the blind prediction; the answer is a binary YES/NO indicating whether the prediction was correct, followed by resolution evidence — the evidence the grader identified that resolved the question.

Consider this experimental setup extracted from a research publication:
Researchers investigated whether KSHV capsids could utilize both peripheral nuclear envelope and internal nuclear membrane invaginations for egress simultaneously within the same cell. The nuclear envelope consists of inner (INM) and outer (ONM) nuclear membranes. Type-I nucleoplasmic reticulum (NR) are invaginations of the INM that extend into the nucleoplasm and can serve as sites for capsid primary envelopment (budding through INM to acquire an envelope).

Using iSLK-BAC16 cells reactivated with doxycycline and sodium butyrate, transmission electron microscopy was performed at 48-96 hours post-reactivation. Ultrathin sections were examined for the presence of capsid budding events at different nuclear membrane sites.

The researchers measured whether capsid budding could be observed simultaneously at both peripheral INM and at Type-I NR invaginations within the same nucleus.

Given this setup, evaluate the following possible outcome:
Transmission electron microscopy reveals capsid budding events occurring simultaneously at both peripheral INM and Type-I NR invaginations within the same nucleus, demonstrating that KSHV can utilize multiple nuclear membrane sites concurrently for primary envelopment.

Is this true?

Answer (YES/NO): YES